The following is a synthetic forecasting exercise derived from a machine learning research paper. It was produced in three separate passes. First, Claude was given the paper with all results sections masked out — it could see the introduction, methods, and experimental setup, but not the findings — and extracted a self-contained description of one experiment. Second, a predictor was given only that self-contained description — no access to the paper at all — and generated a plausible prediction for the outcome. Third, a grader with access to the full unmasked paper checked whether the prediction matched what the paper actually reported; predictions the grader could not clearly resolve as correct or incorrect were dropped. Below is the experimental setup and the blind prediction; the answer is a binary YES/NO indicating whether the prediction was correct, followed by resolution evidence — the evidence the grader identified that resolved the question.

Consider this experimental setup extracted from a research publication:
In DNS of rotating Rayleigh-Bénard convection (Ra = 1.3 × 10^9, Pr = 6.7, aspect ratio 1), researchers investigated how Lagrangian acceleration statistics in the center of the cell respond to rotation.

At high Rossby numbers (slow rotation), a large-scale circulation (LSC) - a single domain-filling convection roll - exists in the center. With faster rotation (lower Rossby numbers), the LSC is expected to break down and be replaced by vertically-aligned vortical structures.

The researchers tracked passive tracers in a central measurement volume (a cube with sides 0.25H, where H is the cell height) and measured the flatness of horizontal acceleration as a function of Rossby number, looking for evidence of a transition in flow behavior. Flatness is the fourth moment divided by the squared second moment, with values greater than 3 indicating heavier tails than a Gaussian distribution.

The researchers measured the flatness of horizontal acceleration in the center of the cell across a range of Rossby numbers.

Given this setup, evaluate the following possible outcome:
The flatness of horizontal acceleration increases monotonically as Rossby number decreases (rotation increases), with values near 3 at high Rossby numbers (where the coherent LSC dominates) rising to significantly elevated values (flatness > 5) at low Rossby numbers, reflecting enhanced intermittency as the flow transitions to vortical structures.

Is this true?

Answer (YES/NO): NO